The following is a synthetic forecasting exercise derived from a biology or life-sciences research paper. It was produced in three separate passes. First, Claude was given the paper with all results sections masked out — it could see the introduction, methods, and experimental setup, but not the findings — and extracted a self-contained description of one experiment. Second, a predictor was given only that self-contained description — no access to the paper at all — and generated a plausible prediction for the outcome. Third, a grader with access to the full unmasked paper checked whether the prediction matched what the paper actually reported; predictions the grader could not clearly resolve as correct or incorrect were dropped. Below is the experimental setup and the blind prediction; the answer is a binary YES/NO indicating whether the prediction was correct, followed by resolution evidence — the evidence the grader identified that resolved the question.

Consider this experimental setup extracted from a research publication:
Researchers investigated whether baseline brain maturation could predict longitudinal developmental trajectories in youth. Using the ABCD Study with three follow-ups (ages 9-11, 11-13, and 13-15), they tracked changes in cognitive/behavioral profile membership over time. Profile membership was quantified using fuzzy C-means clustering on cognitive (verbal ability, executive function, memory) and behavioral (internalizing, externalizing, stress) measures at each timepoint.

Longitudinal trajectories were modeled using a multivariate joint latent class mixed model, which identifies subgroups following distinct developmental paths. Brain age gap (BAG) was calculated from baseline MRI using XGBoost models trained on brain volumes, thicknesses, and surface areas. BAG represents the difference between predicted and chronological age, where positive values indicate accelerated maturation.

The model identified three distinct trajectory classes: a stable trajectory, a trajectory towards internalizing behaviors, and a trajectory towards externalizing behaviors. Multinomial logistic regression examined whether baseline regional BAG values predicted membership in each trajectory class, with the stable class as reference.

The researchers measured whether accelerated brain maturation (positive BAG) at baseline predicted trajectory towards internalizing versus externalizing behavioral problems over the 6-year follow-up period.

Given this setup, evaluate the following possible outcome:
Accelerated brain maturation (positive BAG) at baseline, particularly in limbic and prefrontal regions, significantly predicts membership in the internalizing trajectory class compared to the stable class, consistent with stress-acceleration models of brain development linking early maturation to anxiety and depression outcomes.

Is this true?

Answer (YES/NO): YES